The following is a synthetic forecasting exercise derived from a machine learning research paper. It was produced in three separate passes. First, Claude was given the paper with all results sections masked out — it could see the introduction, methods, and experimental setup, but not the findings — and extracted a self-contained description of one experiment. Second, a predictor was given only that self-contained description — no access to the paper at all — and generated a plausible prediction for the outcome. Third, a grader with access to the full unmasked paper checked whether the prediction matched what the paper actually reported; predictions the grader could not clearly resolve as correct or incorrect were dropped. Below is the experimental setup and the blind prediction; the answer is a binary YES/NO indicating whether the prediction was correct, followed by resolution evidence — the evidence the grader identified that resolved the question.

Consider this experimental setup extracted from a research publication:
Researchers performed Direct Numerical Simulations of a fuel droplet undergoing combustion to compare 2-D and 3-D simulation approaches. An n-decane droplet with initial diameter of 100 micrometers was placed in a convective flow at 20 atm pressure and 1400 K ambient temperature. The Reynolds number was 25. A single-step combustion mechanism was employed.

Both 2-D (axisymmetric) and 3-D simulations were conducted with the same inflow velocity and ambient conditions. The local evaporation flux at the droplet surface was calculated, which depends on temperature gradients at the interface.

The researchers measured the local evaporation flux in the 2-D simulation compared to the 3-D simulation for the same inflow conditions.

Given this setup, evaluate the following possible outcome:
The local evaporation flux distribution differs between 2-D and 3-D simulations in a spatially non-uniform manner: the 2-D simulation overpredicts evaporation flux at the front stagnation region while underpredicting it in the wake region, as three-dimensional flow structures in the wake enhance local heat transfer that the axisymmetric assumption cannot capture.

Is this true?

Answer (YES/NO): NO